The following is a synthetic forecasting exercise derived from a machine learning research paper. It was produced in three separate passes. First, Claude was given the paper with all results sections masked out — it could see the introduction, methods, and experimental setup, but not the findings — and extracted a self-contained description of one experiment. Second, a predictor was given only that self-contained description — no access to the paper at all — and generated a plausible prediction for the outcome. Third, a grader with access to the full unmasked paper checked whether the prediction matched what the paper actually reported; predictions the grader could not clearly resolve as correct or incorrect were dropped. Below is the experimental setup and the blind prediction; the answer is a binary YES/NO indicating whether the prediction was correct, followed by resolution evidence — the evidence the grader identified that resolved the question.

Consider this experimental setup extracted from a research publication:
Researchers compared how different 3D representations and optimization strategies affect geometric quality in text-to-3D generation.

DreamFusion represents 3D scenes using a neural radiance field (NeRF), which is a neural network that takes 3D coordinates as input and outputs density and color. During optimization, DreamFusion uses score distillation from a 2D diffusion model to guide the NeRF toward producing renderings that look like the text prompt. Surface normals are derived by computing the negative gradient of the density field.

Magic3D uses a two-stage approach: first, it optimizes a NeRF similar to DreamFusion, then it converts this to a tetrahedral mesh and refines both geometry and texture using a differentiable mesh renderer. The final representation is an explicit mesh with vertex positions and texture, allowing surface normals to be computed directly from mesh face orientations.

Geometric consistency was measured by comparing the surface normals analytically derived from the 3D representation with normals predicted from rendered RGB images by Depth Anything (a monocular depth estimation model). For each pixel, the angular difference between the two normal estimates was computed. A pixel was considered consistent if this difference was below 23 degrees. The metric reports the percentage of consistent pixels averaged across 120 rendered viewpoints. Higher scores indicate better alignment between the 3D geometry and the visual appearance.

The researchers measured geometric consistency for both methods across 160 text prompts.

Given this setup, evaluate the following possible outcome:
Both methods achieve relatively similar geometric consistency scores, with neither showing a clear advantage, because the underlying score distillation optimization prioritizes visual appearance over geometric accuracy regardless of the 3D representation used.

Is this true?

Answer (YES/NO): NO